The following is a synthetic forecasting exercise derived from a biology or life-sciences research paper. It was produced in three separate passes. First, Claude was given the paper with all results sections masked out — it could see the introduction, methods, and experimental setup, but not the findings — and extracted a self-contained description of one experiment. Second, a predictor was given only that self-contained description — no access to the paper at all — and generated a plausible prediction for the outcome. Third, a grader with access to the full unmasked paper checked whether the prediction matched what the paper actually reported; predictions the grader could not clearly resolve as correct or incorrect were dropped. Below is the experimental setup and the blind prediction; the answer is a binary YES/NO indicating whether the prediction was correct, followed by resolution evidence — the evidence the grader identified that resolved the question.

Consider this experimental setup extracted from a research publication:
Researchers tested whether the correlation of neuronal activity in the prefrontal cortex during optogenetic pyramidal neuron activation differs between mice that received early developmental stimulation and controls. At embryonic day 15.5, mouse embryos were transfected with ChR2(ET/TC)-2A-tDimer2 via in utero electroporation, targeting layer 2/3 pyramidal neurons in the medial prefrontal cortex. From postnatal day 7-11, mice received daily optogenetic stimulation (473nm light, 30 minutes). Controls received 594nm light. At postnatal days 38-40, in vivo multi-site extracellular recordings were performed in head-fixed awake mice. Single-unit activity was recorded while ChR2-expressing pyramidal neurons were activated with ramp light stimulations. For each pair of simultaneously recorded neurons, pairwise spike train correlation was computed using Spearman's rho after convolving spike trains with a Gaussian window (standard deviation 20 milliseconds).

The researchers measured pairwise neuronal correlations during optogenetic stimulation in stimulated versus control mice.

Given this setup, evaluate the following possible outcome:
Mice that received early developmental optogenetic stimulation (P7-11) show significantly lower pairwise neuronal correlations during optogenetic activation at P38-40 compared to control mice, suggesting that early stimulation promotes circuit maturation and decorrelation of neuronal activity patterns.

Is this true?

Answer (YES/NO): YES